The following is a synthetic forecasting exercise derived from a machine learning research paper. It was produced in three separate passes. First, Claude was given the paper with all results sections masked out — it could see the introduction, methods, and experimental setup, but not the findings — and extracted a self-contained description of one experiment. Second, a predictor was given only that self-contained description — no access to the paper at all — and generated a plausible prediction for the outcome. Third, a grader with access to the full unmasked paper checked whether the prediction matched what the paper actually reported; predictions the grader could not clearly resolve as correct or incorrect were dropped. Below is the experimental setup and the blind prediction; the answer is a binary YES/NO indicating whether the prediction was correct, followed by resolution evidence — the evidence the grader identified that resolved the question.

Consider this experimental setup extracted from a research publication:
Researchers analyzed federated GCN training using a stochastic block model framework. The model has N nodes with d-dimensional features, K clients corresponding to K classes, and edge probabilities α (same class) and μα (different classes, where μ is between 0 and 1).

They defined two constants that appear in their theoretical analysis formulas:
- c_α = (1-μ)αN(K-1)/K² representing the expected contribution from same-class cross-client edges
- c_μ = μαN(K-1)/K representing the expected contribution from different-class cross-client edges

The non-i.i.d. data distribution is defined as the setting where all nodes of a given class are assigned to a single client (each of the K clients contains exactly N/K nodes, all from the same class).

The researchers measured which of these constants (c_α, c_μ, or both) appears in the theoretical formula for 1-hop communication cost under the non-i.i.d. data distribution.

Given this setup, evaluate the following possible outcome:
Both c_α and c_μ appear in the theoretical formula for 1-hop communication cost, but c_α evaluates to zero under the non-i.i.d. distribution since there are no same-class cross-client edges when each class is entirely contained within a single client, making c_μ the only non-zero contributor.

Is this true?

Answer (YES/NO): NO